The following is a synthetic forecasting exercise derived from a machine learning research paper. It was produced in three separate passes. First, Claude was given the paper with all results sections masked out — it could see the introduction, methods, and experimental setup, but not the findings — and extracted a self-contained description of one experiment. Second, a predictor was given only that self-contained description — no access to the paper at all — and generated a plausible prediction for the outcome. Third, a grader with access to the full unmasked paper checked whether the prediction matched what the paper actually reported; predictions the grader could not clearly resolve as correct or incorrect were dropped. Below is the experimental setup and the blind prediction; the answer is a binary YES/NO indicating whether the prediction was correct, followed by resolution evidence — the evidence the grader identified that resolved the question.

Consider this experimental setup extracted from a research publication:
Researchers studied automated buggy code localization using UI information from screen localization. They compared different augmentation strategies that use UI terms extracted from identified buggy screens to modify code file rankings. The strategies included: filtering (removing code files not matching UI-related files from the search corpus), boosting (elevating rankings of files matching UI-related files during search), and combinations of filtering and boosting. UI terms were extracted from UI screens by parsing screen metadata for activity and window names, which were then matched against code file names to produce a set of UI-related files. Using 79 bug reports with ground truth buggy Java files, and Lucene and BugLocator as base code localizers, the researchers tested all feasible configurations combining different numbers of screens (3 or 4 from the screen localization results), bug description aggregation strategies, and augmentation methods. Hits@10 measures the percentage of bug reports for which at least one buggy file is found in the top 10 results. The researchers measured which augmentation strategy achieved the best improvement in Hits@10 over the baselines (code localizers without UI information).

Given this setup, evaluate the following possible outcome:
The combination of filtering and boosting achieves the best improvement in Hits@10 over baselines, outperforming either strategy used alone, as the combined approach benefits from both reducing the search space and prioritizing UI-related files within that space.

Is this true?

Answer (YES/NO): YES